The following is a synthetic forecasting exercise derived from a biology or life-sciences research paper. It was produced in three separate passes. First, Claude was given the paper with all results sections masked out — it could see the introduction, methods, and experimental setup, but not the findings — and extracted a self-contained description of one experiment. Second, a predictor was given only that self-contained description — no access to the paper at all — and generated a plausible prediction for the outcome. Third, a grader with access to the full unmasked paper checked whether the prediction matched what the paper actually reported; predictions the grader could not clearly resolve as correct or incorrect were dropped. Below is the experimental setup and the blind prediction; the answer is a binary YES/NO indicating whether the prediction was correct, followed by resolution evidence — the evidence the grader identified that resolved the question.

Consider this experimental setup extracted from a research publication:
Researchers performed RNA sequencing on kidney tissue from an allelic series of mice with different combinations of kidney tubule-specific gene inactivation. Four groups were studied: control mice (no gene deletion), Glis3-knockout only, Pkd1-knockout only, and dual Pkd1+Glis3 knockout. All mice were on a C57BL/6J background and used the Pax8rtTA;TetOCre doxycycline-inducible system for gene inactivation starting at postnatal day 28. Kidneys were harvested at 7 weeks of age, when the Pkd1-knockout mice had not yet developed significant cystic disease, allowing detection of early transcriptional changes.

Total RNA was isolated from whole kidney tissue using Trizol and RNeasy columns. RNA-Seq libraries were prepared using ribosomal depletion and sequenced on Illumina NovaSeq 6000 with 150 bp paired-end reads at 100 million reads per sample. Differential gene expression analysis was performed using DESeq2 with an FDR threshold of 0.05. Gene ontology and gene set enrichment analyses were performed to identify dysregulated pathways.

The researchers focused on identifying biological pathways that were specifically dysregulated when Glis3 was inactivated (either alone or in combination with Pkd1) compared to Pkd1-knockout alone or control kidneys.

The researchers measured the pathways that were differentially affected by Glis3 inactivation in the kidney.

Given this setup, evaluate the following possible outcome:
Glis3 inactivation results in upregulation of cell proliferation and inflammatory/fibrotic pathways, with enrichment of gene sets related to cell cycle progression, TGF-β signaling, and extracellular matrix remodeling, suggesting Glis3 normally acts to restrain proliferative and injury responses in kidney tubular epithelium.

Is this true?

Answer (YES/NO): NO